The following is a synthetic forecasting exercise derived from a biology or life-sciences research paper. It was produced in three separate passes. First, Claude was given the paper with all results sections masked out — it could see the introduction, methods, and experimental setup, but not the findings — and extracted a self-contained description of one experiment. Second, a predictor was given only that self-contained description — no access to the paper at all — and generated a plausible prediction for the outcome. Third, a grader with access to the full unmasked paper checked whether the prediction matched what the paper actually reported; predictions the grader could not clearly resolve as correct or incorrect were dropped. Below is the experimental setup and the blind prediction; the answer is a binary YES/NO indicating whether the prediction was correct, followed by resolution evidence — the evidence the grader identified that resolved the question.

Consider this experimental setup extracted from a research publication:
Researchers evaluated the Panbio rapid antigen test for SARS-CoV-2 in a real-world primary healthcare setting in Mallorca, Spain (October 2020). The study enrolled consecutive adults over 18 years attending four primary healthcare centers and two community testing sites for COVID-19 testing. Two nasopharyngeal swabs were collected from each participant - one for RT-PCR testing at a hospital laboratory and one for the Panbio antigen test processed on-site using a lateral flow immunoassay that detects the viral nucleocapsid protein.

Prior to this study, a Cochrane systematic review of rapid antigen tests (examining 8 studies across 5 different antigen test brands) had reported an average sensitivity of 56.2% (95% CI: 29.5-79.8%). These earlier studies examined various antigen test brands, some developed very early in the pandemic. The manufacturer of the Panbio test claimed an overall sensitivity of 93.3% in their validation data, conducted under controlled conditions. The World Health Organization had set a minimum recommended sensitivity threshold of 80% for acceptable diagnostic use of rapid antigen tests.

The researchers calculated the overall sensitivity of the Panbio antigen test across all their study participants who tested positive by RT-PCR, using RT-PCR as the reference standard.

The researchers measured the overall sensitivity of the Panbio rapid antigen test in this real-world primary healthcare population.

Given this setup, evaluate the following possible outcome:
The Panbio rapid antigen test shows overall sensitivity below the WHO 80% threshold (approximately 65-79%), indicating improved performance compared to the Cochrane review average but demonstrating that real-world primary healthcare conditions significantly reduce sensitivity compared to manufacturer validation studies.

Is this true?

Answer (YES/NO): YES